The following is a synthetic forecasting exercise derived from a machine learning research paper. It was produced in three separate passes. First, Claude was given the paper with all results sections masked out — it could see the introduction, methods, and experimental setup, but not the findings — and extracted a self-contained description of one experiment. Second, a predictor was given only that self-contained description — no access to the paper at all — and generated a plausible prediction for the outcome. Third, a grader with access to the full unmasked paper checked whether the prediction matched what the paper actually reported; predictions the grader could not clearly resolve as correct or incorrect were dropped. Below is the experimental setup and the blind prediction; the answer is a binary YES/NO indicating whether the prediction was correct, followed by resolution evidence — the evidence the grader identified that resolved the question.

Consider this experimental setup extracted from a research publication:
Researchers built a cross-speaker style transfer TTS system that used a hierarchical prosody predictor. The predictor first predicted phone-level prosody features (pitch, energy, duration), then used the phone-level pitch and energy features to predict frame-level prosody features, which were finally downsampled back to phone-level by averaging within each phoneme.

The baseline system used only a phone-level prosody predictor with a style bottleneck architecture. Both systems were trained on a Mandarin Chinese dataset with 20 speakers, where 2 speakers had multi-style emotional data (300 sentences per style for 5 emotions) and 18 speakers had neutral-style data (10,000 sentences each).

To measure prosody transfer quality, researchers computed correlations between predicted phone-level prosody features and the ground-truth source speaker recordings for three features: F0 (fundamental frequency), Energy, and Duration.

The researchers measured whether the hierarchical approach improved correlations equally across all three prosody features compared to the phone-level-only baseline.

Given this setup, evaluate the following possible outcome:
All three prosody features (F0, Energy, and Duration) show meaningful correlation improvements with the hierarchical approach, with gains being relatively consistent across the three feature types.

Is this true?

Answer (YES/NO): NO